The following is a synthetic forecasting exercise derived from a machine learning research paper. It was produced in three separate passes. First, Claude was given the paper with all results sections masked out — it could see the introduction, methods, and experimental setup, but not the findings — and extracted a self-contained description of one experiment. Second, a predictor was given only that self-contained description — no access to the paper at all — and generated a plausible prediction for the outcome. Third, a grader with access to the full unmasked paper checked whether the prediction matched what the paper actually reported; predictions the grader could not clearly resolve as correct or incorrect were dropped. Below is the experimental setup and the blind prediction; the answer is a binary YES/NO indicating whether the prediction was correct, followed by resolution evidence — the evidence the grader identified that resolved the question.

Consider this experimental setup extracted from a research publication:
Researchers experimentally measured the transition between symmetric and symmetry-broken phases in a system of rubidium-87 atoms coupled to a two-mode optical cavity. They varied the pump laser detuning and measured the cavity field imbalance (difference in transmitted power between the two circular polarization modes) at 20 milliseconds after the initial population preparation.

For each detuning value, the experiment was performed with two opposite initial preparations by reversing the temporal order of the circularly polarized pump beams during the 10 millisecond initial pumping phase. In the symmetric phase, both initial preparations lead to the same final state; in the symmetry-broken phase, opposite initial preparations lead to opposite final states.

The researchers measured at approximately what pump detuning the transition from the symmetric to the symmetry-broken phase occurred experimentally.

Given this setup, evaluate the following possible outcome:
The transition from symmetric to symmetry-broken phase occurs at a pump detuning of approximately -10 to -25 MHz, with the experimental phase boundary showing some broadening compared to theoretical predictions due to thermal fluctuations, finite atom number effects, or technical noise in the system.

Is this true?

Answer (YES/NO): NO